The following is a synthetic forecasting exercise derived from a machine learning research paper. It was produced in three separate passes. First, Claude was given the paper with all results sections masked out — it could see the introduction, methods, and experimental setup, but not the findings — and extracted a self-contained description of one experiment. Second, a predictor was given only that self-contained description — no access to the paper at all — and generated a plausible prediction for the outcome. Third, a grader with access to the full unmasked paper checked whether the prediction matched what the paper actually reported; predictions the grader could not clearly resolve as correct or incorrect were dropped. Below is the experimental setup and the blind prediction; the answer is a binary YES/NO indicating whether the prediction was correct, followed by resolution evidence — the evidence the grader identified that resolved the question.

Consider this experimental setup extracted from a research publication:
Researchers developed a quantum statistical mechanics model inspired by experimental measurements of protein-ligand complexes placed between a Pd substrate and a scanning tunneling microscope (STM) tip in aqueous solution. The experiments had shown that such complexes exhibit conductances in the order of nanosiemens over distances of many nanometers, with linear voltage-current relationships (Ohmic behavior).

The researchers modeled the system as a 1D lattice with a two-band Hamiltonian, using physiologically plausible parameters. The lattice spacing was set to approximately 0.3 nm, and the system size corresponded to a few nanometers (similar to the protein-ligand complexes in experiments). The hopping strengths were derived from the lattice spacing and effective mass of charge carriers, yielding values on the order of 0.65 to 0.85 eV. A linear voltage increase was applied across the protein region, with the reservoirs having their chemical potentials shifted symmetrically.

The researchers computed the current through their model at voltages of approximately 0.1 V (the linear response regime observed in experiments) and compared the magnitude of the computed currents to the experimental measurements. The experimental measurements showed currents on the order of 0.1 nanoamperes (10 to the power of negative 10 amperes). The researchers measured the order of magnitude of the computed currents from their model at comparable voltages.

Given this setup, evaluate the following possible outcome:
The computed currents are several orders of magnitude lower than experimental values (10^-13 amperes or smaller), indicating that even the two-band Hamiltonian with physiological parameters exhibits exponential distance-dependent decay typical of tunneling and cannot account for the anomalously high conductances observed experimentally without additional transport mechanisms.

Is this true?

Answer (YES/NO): NO